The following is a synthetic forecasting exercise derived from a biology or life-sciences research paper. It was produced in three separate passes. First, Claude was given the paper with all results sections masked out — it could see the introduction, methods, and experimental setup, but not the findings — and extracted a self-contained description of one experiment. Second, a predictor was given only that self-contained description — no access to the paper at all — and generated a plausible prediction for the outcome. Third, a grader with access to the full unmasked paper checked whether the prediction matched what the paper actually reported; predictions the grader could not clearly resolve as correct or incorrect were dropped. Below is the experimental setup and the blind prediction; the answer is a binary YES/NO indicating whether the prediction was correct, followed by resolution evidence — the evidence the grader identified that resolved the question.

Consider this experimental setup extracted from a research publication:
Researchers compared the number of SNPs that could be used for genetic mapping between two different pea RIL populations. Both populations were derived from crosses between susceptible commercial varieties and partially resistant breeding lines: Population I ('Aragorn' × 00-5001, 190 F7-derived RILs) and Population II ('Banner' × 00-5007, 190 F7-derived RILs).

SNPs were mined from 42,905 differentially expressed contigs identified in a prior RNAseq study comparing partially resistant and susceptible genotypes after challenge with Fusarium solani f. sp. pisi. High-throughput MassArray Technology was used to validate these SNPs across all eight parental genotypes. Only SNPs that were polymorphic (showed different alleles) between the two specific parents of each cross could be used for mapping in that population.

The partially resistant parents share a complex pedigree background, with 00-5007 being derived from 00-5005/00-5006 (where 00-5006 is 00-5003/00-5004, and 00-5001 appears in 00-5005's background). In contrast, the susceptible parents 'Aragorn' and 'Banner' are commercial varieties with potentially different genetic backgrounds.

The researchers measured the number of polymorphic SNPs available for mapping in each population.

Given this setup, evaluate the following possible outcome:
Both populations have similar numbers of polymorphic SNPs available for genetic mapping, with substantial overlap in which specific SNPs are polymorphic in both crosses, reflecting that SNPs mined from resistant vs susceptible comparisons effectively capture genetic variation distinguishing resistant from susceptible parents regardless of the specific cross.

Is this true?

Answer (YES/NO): NO